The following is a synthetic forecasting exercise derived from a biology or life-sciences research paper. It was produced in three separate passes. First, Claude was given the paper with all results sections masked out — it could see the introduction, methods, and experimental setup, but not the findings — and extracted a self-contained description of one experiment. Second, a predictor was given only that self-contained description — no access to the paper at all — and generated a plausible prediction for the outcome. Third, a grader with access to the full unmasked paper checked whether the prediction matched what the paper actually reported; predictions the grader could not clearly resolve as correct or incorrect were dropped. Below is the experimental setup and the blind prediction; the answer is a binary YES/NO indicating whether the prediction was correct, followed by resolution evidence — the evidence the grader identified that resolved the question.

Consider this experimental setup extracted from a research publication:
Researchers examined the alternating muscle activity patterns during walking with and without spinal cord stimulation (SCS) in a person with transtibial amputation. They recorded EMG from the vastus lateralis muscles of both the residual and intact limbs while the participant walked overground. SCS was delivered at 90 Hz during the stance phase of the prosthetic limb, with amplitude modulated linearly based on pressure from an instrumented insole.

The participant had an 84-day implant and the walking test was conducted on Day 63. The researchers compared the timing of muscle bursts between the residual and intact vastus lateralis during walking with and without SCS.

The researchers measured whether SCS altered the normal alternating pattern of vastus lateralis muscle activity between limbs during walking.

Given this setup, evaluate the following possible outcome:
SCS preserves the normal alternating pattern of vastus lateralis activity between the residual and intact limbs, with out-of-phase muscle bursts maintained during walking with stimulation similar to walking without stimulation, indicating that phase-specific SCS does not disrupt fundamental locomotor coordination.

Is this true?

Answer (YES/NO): YES